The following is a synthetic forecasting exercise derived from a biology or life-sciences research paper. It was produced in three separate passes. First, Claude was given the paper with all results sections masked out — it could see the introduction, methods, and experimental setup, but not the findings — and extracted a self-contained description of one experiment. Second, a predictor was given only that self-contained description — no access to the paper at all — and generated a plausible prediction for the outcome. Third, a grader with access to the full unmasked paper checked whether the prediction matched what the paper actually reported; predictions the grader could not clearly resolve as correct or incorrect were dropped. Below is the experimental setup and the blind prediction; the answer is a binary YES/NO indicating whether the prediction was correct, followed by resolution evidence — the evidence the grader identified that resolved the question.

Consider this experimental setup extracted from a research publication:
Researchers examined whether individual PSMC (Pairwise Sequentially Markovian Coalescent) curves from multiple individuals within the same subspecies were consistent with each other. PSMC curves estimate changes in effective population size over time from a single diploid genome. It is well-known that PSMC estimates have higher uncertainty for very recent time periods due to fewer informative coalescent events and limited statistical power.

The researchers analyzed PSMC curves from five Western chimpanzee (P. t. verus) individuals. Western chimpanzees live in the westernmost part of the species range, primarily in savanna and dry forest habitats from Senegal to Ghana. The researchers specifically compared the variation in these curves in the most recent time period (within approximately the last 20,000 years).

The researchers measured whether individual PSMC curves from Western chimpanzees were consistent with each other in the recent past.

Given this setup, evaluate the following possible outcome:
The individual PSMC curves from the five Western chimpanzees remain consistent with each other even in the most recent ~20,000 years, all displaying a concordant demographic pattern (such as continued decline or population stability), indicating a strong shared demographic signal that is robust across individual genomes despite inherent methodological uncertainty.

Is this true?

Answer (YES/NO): NO